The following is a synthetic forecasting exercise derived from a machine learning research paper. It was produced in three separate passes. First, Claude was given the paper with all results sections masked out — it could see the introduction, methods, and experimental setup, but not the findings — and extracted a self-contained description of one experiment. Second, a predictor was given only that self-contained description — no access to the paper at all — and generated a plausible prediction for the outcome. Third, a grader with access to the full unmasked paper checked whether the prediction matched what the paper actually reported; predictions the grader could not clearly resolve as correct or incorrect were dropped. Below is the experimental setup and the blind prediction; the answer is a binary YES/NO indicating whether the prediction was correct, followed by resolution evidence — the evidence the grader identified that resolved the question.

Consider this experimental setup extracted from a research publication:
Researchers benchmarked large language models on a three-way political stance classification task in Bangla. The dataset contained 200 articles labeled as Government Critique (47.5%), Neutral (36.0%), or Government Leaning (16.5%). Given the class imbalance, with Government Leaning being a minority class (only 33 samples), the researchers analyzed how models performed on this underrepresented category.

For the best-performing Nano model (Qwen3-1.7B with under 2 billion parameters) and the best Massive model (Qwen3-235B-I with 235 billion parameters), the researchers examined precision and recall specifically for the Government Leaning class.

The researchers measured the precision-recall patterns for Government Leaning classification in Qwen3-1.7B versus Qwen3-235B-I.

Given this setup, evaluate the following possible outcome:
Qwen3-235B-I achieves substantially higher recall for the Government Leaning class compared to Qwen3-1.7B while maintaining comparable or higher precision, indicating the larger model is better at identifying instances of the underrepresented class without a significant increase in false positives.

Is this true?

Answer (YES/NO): NO